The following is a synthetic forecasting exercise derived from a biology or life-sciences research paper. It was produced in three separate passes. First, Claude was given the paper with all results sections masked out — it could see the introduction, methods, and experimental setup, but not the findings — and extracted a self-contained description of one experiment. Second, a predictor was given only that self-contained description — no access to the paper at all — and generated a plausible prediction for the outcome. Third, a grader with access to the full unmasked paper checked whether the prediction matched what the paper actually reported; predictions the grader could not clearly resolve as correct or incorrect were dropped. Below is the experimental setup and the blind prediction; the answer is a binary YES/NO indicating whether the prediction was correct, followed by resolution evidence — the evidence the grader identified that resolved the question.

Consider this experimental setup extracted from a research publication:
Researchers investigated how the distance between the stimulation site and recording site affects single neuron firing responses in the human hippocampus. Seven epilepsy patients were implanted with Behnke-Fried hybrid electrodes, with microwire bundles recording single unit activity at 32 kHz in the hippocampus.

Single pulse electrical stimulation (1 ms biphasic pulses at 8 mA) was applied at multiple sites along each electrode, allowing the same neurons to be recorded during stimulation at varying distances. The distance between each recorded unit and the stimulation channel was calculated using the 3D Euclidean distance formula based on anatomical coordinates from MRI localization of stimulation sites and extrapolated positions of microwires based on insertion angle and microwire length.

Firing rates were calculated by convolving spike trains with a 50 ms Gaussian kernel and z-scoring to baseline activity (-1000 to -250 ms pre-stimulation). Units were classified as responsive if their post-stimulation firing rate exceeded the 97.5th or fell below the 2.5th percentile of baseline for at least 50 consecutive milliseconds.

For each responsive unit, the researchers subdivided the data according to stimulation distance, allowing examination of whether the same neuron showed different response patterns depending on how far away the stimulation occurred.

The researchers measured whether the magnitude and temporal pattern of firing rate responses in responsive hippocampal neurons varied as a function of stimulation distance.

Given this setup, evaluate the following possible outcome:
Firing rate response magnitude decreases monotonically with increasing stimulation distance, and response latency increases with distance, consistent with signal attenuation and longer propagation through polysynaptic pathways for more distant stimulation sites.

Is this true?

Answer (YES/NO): NO